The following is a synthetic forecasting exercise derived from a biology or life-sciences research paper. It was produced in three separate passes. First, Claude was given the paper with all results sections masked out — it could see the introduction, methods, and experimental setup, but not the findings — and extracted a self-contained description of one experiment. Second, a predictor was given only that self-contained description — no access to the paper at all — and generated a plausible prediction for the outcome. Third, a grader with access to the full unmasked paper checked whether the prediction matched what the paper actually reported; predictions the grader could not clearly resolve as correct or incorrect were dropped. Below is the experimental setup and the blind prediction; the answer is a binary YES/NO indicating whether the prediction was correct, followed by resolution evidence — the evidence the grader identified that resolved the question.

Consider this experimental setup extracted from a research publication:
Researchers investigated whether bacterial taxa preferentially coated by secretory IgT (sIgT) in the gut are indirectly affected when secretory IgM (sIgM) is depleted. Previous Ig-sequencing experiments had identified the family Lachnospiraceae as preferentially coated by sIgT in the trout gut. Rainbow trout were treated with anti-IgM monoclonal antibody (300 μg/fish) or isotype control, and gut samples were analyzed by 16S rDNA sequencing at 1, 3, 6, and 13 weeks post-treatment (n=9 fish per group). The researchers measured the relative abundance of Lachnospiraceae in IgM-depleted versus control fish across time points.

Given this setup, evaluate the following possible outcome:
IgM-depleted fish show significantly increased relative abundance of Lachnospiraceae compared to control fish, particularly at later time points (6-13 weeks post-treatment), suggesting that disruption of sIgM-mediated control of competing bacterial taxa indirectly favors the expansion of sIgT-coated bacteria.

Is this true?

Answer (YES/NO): NO